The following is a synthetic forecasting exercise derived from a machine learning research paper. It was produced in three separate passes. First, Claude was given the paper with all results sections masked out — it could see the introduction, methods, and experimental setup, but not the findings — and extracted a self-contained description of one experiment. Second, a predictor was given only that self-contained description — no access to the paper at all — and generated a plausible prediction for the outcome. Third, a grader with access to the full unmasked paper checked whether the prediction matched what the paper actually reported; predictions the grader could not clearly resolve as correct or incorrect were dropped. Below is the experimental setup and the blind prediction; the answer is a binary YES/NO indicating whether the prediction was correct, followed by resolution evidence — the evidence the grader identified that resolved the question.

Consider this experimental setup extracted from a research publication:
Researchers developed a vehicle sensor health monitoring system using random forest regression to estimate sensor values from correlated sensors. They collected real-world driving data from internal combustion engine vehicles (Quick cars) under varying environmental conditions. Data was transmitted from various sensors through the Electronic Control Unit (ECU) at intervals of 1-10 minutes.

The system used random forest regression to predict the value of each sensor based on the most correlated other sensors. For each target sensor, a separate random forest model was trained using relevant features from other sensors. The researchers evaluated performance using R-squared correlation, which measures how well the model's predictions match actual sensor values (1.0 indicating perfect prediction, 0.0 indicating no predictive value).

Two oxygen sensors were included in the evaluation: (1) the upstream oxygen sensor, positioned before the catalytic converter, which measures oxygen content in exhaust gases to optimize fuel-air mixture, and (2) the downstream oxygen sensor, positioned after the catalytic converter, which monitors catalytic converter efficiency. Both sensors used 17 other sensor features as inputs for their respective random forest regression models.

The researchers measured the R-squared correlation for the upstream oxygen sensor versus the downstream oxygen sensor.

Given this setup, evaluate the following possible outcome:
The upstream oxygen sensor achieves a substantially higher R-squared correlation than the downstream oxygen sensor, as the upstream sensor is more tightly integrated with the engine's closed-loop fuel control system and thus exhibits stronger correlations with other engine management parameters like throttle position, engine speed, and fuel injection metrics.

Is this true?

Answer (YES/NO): NO